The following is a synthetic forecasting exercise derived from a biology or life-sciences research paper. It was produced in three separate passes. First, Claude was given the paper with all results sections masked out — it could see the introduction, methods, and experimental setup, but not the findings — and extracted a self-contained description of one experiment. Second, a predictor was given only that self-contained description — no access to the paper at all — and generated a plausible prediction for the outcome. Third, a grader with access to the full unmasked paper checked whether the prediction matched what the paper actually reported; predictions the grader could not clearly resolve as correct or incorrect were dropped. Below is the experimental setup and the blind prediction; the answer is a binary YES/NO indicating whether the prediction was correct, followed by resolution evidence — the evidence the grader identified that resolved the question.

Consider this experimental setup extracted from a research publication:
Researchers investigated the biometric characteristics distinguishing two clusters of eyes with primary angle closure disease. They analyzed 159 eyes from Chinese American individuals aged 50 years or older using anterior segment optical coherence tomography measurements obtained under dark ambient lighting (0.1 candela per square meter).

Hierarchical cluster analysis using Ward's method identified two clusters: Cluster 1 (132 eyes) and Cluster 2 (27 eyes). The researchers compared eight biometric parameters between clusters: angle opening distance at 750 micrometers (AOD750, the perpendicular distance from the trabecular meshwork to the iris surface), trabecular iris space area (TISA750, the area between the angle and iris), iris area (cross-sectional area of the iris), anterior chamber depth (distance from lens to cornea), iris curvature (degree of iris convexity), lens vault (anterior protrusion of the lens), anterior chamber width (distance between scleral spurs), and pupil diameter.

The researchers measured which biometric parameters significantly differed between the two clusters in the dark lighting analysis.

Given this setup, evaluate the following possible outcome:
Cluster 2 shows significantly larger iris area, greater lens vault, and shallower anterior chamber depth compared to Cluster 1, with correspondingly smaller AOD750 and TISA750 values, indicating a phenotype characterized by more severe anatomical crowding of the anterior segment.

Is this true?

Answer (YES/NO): NO